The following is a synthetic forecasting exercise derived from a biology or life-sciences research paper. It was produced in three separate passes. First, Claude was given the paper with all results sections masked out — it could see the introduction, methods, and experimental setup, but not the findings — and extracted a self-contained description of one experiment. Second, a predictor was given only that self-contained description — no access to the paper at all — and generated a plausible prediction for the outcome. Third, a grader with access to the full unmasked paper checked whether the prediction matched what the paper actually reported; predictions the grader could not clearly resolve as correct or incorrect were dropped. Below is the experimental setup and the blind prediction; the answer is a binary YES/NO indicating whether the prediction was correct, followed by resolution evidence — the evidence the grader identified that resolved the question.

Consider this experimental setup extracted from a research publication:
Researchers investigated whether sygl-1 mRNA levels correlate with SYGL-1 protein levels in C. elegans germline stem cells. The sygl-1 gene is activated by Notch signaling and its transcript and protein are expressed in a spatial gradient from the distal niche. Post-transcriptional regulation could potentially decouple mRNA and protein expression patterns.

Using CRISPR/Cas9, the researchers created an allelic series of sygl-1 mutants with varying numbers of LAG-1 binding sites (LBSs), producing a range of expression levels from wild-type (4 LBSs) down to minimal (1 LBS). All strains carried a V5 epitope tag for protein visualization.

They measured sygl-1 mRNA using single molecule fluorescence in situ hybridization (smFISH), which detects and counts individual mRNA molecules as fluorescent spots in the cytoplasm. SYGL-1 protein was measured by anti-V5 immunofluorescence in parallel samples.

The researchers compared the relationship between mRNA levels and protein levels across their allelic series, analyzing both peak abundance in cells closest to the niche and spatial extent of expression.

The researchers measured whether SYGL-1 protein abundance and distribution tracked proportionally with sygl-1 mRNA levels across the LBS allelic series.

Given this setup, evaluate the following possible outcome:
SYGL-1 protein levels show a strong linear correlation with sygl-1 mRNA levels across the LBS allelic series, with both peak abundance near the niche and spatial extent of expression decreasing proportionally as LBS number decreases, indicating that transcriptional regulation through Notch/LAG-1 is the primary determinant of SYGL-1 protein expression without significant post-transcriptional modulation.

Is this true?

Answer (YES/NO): YES